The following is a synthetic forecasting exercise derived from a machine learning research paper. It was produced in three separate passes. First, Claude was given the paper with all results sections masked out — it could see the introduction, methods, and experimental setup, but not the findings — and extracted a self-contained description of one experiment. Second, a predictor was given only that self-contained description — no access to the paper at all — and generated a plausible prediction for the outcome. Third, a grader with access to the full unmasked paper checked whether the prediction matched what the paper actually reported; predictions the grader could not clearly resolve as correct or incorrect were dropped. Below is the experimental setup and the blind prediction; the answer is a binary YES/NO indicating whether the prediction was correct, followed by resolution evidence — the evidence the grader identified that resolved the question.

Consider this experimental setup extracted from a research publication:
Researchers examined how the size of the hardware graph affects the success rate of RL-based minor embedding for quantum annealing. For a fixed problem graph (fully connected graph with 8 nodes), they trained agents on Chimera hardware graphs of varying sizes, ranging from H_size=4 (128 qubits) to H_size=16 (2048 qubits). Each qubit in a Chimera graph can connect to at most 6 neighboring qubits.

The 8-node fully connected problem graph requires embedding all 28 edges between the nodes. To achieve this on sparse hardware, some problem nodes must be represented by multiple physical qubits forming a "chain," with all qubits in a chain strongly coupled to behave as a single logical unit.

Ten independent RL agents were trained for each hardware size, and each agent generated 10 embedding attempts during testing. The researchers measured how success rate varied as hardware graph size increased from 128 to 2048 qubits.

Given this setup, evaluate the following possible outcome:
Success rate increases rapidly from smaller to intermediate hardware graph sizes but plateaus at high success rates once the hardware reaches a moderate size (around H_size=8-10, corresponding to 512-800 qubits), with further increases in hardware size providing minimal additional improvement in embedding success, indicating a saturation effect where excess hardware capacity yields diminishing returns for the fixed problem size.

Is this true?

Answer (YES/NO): NO